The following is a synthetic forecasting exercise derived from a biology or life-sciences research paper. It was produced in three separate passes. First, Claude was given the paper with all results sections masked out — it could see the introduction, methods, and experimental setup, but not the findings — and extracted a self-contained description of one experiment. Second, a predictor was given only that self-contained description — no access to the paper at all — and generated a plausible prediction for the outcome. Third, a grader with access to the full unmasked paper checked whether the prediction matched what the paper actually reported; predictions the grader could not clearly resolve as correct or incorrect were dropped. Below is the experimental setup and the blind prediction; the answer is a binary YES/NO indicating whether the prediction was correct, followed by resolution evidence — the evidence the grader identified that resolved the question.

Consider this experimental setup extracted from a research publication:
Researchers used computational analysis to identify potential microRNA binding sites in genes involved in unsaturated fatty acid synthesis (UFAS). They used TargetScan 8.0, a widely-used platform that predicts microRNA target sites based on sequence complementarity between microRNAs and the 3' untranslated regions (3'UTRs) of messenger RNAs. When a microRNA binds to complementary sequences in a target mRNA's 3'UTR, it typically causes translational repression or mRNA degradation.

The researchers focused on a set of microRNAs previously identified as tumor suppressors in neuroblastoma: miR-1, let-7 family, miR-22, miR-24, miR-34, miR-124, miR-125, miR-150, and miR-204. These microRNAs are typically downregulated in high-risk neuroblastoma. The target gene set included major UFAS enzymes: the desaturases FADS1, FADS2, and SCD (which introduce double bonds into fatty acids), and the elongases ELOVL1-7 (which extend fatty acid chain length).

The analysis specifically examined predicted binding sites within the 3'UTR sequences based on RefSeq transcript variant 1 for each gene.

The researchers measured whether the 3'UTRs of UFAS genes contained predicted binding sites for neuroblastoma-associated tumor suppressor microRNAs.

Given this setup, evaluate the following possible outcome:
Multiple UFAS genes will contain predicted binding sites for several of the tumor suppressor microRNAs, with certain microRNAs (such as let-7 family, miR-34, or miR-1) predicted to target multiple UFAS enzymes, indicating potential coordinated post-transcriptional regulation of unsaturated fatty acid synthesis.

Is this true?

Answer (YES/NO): YES